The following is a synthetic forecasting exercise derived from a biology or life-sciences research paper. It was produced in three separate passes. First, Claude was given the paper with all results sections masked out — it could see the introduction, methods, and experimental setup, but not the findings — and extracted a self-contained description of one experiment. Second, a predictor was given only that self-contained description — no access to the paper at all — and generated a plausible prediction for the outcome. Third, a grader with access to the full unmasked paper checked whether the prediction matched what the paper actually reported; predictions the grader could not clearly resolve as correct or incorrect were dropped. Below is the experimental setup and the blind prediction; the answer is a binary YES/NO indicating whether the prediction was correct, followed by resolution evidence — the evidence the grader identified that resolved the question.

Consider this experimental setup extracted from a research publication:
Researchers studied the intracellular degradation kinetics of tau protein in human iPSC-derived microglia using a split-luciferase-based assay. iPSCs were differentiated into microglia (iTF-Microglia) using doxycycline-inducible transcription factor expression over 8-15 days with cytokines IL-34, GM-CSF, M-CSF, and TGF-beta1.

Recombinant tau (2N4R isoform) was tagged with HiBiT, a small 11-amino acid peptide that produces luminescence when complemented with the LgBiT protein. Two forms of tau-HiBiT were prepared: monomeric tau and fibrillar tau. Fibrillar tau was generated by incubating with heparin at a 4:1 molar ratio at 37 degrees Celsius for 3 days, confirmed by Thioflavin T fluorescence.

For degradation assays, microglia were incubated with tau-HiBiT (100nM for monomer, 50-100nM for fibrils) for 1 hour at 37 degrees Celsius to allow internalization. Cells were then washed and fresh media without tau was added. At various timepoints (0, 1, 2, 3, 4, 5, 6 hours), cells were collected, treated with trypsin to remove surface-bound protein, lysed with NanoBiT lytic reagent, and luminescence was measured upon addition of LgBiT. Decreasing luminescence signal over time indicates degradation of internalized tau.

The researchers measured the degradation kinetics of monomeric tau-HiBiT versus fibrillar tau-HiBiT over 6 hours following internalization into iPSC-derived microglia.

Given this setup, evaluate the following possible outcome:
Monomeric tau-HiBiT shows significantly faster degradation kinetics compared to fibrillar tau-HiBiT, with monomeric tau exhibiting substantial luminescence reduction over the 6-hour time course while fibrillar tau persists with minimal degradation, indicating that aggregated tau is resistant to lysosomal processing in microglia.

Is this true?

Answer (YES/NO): YES